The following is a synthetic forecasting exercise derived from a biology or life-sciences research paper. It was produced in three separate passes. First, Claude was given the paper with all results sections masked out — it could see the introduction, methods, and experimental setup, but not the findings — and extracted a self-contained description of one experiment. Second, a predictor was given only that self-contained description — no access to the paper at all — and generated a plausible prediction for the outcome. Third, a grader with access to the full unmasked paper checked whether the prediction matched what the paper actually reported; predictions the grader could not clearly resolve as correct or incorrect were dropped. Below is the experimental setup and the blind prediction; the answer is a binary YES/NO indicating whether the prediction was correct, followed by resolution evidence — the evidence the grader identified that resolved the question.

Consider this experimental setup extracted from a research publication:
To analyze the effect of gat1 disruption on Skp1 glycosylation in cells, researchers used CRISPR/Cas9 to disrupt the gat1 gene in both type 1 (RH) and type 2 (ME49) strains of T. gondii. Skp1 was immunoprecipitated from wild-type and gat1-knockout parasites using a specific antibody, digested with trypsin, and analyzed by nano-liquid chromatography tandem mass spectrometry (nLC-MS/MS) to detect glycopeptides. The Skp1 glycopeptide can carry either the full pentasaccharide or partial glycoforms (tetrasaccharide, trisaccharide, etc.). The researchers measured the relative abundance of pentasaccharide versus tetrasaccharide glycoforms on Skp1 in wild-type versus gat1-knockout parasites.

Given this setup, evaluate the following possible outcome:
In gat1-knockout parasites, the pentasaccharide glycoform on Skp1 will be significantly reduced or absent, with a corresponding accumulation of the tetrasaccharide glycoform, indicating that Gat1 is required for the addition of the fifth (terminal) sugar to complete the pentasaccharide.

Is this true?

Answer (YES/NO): YES